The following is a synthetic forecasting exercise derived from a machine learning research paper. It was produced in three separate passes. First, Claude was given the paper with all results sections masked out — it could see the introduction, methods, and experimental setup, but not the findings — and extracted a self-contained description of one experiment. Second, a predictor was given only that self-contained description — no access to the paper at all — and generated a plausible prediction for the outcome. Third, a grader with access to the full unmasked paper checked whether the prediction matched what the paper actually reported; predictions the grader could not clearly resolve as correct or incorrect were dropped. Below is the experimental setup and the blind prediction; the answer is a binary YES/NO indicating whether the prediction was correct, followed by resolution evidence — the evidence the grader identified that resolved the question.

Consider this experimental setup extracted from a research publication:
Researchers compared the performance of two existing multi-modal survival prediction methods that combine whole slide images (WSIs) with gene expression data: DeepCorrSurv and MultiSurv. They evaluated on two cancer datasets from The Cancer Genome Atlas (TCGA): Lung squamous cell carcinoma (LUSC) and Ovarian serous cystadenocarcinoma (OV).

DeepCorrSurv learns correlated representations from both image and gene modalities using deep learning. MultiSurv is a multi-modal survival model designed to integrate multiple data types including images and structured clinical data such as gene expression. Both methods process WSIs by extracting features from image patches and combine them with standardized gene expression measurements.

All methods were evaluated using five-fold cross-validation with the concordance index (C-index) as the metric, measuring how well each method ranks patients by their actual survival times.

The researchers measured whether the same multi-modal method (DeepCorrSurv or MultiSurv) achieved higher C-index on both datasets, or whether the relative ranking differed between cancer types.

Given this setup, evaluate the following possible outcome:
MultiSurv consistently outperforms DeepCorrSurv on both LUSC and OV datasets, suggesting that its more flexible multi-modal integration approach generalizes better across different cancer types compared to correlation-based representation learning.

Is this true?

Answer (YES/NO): NO